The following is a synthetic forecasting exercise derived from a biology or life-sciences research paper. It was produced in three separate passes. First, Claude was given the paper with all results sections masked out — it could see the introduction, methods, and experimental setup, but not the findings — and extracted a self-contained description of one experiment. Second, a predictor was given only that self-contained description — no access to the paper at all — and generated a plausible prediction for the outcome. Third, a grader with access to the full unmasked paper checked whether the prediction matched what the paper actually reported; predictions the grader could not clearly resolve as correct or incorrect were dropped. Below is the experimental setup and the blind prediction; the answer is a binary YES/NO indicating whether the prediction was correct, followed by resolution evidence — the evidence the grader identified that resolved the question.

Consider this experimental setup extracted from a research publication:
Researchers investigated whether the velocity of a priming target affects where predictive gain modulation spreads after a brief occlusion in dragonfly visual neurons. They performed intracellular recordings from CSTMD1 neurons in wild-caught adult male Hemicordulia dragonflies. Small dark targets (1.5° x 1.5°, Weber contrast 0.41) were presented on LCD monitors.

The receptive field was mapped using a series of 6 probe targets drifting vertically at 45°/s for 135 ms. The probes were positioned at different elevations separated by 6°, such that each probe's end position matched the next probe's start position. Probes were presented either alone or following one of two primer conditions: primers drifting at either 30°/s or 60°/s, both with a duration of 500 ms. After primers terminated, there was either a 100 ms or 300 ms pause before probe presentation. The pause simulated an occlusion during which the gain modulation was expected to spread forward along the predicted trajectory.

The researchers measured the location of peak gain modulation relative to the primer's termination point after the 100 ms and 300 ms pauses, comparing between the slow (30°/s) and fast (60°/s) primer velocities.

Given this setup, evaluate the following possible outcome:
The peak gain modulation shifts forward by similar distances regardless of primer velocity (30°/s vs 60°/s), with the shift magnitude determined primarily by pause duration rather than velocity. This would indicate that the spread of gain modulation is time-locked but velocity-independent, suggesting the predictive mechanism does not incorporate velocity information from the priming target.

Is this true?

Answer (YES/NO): YES